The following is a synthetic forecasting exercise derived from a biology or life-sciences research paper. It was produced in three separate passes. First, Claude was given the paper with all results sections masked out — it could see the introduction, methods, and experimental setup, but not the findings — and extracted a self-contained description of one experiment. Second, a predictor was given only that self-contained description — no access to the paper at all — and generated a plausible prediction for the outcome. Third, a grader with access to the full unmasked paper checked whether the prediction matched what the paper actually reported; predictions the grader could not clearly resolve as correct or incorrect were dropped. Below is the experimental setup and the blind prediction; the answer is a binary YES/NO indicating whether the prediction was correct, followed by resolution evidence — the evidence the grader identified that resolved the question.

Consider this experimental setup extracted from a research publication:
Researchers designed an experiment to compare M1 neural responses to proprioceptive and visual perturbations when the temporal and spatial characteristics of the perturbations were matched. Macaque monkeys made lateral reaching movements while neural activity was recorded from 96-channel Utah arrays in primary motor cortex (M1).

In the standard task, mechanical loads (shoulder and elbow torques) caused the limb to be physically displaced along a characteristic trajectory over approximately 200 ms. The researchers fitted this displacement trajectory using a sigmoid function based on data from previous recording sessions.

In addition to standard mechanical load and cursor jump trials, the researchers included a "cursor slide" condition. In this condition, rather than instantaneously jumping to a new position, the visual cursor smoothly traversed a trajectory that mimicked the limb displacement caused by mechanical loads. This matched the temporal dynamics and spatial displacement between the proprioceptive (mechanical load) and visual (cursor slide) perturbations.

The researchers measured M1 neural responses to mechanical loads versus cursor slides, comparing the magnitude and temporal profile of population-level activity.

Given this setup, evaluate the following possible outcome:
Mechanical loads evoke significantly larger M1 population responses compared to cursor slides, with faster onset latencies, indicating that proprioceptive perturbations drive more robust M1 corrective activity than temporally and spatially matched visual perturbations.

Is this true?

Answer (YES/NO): YES